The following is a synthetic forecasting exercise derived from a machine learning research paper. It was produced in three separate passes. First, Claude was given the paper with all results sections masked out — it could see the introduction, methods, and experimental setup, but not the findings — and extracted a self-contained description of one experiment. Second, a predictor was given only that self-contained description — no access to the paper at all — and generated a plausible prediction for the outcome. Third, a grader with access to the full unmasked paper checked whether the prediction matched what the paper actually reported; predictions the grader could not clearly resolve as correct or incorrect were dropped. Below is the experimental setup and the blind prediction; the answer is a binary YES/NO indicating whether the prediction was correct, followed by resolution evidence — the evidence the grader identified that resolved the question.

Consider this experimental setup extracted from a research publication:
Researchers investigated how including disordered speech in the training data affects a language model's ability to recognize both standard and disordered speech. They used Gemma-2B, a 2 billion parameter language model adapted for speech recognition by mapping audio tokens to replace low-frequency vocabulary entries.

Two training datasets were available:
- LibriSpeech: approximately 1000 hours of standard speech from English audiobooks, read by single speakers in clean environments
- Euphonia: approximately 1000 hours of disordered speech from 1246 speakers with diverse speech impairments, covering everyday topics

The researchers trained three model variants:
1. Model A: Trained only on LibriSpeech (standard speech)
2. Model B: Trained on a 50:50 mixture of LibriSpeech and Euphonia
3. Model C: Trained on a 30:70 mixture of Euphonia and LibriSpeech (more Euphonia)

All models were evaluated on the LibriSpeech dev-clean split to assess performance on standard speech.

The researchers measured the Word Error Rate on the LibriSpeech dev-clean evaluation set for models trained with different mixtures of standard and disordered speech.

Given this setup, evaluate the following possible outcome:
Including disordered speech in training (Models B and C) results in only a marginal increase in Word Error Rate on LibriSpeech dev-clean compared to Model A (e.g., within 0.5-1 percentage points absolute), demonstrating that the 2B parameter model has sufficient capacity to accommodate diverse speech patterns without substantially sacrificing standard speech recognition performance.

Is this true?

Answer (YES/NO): YES